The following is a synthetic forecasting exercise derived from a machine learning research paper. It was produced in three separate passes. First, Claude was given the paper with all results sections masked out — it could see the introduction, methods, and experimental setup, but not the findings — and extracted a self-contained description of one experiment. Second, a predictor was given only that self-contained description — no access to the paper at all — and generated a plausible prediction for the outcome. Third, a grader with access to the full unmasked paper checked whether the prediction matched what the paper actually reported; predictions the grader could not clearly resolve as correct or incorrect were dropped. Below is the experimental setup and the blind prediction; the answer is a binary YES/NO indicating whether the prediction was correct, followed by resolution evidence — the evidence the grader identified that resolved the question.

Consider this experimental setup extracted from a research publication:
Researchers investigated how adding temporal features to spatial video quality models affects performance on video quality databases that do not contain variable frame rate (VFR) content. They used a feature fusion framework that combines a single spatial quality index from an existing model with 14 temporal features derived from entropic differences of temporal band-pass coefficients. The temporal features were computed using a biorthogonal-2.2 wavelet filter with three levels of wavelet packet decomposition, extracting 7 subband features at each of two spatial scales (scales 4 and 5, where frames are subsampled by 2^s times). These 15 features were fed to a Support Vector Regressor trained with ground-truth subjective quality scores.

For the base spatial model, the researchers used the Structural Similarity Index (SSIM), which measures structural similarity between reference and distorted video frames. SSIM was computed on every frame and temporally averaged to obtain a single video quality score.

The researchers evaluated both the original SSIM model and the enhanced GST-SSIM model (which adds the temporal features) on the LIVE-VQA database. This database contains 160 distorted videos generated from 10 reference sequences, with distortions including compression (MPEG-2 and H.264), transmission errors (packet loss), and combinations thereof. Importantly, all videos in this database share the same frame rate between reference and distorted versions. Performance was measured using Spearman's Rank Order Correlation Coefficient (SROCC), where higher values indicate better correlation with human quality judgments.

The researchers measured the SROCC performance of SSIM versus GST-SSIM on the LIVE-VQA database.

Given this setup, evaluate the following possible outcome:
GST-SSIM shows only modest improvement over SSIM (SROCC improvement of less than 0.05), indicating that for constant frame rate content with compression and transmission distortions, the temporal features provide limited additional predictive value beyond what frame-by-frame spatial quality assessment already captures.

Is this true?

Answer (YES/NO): NO